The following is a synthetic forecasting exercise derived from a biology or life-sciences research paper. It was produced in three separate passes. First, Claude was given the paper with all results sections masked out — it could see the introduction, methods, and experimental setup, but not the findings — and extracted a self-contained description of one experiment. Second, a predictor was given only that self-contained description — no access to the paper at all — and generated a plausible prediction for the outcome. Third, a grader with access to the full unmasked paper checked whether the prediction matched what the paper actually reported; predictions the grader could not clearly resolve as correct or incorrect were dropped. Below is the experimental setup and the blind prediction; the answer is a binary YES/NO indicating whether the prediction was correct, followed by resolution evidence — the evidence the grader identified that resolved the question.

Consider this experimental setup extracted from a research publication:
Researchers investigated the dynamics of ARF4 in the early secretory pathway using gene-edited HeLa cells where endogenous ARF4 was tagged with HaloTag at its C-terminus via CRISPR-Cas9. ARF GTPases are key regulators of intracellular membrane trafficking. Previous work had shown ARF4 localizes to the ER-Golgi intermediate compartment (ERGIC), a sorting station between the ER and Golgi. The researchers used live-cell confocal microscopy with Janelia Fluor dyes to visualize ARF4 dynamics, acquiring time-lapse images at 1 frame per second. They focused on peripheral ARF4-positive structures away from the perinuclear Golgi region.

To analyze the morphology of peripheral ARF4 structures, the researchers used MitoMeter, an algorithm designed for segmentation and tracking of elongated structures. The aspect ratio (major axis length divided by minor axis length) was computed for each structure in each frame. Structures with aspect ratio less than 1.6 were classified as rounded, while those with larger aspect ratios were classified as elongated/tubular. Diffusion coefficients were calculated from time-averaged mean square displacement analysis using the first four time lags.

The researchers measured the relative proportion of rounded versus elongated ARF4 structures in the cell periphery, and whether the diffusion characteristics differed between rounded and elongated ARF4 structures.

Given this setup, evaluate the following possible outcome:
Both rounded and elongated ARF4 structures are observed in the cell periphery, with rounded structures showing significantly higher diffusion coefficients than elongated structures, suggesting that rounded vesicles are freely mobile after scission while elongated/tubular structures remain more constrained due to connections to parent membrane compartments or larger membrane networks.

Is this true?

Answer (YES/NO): NO